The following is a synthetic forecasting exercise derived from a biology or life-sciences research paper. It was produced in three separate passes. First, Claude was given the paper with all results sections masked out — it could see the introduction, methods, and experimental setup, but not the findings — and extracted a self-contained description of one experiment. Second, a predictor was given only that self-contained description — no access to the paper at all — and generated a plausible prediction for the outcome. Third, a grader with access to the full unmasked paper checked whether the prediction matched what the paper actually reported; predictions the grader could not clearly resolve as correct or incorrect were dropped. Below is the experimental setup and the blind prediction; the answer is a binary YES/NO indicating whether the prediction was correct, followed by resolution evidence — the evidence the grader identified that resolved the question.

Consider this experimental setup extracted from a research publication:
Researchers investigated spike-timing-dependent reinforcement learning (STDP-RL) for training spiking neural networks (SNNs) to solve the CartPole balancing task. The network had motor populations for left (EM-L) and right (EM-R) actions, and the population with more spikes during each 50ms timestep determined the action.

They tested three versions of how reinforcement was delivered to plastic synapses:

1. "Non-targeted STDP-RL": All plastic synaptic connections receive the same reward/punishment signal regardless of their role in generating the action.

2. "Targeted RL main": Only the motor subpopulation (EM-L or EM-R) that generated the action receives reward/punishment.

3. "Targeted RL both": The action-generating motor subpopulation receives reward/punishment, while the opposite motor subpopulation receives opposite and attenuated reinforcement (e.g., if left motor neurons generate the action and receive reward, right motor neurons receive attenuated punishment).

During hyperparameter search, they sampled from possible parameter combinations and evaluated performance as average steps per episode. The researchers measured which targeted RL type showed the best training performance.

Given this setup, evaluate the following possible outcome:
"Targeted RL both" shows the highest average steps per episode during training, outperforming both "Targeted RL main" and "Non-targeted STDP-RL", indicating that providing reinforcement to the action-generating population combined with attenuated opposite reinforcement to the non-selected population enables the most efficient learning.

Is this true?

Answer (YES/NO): YES